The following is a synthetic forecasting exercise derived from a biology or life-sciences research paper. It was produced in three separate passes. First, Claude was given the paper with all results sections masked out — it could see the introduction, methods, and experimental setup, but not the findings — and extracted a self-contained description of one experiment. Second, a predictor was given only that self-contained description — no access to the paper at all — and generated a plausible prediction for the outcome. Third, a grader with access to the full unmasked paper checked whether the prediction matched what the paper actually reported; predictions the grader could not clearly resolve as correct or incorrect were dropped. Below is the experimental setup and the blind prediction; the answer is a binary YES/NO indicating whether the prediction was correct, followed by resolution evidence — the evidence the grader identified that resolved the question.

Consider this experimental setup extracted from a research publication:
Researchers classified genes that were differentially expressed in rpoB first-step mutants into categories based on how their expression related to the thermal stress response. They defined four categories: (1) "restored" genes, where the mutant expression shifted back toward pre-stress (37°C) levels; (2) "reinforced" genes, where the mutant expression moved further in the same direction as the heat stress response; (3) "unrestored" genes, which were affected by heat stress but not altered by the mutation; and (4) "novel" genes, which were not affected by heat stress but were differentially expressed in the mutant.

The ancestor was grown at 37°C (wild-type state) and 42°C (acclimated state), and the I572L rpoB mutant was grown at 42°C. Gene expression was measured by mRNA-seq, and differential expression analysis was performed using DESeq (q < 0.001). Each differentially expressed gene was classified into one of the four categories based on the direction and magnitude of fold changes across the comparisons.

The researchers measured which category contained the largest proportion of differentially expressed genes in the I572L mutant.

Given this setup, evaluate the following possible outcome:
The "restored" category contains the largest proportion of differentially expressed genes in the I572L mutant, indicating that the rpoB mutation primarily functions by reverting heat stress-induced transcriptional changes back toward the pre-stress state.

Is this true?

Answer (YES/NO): NO